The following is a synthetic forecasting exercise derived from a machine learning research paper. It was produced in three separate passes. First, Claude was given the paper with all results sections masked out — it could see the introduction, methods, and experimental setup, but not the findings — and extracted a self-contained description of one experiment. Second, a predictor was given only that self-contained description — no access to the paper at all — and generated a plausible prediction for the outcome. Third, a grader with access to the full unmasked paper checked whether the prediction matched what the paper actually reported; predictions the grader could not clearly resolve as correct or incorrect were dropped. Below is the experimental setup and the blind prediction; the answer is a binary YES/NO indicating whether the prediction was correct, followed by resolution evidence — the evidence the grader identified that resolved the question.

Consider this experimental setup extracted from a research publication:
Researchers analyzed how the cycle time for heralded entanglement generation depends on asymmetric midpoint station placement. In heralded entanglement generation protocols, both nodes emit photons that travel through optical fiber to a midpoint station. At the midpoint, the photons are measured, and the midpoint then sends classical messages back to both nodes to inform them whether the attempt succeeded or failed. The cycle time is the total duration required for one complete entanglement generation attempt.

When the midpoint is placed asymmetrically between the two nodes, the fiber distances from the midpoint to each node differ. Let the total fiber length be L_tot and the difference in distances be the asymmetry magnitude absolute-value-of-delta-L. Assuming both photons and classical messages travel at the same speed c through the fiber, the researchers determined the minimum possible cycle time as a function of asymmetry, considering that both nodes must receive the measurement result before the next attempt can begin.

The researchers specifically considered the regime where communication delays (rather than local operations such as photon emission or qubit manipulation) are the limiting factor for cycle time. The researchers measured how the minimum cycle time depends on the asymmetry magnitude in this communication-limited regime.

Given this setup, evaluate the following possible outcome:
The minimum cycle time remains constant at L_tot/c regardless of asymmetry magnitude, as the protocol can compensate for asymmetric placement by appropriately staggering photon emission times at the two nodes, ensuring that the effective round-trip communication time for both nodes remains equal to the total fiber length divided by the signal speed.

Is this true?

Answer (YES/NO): NO